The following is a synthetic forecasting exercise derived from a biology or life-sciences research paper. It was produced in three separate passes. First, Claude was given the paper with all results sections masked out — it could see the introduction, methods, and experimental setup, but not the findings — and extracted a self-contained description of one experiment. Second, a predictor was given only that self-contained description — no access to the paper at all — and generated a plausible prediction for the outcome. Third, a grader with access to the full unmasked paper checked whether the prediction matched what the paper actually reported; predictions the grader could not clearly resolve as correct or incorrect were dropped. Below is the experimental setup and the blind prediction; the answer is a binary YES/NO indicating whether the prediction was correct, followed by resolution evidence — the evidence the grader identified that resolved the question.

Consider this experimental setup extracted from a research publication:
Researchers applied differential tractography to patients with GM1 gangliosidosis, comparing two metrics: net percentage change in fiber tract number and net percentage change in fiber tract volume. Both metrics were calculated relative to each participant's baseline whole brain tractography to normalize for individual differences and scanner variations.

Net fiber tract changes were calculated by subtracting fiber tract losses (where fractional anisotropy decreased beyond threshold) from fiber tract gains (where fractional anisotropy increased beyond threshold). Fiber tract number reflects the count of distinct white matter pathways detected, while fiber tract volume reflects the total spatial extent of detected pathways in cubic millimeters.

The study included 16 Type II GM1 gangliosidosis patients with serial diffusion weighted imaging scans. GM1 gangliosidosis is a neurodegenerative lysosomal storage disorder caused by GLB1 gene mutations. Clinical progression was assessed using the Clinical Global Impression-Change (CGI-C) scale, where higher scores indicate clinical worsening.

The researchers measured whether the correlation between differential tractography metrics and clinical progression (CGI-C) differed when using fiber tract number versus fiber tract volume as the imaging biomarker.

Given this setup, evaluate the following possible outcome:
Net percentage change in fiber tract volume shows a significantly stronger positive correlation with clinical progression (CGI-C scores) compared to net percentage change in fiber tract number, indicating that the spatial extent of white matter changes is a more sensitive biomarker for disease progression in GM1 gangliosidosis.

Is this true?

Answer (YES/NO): NO